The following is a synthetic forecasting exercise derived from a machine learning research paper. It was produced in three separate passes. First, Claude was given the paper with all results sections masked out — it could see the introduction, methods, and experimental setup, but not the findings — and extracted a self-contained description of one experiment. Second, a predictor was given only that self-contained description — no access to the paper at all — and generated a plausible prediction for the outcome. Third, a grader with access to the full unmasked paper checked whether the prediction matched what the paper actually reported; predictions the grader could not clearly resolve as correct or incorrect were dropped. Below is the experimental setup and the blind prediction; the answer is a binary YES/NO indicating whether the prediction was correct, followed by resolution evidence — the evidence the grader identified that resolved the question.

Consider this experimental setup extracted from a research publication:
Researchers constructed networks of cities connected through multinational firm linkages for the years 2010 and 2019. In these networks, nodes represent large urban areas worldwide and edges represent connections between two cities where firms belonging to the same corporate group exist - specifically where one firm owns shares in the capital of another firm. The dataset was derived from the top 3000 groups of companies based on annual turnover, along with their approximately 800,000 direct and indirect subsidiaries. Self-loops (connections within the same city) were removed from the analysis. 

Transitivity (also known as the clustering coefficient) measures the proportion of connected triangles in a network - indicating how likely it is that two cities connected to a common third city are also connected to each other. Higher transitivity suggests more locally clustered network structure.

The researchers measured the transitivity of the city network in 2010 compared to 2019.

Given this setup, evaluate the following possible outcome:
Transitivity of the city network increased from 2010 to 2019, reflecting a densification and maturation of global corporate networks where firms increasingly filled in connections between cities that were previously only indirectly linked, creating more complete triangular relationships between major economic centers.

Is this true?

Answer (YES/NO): YES